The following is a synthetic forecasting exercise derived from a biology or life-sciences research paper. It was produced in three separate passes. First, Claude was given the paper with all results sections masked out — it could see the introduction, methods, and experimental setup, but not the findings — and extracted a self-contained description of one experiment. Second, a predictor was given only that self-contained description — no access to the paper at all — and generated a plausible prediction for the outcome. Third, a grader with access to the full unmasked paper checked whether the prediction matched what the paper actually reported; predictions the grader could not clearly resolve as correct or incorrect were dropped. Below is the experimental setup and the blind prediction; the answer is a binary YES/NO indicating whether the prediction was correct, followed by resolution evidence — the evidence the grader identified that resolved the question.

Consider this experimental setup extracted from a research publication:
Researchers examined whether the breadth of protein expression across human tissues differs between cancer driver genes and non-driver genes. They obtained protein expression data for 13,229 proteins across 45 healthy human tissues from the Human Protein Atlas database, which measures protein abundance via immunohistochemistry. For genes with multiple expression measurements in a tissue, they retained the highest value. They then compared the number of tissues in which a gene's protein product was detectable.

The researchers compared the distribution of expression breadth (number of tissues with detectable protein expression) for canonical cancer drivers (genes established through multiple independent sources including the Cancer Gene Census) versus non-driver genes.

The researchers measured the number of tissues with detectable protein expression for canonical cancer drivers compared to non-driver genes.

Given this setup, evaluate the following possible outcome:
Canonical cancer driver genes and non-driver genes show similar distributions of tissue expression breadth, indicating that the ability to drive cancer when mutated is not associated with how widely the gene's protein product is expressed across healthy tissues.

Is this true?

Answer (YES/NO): NO